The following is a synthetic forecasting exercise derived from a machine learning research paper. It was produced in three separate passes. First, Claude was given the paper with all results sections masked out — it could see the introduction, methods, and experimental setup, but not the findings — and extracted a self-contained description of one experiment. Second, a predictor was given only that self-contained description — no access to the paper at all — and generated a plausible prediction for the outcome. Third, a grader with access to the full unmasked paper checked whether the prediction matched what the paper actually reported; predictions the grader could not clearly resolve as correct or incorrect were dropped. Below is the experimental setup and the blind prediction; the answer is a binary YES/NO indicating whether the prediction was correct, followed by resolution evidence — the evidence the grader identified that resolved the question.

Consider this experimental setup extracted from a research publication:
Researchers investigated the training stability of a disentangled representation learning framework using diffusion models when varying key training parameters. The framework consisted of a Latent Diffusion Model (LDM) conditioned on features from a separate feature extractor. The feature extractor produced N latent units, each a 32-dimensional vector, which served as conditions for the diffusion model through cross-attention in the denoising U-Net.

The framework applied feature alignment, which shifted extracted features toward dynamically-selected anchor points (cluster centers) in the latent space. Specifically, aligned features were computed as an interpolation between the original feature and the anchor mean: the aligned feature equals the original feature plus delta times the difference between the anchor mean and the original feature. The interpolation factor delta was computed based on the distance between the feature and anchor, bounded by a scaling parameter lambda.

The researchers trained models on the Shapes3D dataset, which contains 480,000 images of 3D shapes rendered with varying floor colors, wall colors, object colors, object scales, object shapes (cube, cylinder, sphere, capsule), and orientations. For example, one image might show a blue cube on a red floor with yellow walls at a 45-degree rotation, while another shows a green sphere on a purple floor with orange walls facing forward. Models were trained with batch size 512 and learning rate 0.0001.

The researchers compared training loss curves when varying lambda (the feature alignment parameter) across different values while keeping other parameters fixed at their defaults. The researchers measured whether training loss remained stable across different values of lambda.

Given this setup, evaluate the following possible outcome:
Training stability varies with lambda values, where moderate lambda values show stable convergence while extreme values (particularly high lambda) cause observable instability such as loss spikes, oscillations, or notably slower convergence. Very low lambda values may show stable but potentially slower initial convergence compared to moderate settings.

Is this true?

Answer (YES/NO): NO